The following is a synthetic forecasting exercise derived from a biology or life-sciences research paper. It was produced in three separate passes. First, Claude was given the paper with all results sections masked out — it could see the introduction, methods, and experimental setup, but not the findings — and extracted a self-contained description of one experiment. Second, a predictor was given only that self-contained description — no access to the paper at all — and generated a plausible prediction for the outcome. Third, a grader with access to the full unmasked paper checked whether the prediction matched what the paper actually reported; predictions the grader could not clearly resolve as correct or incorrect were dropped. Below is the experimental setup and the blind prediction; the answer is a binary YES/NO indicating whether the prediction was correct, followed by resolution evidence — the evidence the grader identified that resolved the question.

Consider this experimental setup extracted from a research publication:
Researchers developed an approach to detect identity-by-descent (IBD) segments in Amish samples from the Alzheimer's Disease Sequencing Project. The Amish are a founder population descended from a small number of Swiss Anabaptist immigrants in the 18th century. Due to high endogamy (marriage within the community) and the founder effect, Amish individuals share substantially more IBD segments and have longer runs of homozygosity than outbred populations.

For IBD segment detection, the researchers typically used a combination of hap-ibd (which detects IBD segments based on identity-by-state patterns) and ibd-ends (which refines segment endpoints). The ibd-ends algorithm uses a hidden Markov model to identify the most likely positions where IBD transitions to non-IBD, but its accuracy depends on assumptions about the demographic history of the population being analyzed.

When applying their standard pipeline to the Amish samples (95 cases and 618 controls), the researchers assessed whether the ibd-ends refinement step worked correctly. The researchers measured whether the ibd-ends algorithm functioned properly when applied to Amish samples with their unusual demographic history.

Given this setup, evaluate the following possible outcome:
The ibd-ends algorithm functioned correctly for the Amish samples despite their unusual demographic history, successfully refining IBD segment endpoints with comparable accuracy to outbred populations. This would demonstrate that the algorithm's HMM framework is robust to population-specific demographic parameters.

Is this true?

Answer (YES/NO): NO